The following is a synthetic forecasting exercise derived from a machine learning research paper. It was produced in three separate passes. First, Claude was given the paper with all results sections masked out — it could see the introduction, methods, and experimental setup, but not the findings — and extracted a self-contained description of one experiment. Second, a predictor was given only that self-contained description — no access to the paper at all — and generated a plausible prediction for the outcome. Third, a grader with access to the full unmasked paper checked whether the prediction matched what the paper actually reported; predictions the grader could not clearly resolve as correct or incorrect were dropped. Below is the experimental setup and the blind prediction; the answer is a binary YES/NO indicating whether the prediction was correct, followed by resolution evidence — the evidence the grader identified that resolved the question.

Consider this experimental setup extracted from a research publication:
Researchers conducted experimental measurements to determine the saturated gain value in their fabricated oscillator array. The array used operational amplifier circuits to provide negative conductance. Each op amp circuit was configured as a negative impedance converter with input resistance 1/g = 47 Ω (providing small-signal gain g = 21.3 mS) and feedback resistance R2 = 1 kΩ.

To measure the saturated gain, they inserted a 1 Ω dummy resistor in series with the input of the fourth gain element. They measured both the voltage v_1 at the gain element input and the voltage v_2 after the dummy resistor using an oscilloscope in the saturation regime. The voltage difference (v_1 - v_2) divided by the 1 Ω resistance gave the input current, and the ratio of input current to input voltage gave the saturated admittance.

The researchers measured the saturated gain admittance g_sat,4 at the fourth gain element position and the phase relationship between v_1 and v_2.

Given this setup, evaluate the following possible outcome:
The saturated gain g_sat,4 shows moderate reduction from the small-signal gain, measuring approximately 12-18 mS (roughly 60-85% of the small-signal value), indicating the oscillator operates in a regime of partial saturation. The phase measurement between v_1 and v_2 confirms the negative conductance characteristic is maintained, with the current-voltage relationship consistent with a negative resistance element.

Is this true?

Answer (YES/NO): NO